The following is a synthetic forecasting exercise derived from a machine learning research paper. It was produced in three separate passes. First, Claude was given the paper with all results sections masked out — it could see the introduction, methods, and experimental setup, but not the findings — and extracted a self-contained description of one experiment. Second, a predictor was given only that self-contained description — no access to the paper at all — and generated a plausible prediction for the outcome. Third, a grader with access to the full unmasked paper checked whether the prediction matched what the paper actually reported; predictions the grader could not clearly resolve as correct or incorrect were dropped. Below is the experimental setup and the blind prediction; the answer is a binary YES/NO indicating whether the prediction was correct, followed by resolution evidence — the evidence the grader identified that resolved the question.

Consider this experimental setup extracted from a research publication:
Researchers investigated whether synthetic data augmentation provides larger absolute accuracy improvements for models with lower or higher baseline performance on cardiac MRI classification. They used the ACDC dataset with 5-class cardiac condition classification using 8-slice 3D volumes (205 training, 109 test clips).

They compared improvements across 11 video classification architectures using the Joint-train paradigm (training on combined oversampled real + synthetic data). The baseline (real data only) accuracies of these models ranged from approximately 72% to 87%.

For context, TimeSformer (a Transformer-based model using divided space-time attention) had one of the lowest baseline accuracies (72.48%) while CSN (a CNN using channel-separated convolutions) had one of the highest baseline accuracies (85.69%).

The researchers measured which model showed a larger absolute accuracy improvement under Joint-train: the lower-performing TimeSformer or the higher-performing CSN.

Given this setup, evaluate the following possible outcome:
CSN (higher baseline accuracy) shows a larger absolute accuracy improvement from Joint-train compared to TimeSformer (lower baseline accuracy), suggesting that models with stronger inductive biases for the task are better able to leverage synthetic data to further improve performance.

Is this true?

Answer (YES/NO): NO